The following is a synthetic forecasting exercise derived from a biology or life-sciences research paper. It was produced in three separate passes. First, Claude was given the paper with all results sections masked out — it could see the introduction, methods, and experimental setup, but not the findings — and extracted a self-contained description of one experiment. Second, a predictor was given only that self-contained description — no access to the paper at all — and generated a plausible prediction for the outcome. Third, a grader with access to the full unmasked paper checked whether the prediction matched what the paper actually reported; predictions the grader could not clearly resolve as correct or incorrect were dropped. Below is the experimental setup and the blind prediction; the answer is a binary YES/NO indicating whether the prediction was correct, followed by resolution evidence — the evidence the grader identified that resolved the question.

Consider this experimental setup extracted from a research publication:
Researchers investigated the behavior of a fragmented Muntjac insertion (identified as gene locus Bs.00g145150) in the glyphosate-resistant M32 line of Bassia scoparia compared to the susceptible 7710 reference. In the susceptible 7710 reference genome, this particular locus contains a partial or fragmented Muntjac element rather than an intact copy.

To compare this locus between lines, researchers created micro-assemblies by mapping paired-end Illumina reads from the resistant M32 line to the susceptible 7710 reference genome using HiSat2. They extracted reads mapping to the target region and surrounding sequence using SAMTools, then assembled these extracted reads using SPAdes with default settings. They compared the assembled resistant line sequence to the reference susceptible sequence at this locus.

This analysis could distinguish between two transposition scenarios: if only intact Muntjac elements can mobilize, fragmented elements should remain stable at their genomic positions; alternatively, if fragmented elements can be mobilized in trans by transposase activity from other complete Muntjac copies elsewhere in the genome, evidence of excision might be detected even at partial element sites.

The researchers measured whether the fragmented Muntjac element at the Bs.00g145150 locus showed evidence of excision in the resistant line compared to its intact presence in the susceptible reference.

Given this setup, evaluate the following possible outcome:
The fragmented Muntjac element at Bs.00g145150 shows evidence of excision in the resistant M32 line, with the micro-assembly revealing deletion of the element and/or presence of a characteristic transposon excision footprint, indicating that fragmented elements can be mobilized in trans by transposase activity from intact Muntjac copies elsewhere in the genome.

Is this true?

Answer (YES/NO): NO